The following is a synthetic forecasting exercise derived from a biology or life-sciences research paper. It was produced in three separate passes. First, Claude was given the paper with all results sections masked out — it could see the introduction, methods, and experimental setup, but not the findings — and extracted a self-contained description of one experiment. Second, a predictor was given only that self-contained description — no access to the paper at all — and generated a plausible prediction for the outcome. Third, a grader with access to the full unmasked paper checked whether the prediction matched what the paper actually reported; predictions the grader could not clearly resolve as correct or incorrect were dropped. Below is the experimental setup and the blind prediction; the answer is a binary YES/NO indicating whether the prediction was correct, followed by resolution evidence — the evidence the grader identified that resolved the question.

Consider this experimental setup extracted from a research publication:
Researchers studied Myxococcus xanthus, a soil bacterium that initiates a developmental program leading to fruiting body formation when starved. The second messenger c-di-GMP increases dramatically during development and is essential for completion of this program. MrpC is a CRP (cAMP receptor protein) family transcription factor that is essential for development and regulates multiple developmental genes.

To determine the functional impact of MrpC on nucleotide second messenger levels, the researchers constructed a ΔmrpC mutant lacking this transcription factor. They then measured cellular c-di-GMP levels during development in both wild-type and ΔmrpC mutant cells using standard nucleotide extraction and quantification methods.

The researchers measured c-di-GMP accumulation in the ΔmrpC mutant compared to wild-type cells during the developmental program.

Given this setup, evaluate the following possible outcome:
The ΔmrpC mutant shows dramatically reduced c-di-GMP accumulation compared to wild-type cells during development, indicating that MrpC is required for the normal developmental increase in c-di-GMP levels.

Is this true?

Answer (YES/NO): NO